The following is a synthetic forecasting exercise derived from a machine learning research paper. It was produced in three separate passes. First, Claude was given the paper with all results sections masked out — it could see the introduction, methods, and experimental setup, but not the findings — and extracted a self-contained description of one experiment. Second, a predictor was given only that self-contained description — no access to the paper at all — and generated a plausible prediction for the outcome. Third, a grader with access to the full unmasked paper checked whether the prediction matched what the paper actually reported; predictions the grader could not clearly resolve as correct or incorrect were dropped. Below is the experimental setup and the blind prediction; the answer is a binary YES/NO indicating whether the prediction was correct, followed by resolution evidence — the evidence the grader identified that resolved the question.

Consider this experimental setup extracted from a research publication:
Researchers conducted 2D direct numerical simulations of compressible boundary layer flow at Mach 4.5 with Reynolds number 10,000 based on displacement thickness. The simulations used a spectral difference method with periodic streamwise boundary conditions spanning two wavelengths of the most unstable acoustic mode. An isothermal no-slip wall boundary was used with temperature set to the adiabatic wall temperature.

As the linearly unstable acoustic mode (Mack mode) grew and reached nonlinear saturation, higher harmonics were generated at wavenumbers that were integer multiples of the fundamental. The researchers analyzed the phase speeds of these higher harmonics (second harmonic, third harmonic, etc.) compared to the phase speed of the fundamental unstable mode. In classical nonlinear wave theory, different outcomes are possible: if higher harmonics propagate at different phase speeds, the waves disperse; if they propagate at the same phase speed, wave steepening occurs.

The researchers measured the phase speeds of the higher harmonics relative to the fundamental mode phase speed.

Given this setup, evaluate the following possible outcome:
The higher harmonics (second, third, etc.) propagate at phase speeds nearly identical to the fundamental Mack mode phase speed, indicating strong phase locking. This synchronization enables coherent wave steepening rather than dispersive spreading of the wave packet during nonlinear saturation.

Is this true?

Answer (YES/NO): YES